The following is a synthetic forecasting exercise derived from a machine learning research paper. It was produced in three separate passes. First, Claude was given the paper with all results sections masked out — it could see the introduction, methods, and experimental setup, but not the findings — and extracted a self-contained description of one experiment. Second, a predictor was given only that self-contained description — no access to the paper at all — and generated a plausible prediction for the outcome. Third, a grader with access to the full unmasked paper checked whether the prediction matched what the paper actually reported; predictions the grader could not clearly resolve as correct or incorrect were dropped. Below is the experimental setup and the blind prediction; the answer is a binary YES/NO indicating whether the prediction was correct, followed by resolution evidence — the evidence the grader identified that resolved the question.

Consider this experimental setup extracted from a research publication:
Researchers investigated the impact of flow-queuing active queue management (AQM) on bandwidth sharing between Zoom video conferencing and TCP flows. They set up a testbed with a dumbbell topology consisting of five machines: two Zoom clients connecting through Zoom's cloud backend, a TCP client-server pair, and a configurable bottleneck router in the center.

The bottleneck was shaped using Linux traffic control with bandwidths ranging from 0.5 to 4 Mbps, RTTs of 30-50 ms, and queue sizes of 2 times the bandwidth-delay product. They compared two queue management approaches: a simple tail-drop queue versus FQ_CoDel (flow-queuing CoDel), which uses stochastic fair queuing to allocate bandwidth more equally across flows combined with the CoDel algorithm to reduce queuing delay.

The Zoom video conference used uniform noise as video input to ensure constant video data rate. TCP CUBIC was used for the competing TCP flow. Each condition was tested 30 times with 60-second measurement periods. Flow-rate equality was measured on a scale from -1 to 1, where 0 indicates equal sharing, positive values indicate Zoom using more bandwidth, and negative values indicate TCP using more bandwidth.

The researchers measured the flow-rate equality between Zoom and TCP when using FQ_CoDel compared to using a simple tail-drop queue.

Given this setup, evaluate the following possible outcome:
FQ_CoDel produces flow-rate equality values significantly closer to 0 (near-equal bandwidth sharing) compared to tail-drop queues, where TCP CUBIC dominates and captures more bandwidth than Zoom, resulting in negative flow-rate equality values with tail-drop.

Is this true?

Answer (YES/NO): NO